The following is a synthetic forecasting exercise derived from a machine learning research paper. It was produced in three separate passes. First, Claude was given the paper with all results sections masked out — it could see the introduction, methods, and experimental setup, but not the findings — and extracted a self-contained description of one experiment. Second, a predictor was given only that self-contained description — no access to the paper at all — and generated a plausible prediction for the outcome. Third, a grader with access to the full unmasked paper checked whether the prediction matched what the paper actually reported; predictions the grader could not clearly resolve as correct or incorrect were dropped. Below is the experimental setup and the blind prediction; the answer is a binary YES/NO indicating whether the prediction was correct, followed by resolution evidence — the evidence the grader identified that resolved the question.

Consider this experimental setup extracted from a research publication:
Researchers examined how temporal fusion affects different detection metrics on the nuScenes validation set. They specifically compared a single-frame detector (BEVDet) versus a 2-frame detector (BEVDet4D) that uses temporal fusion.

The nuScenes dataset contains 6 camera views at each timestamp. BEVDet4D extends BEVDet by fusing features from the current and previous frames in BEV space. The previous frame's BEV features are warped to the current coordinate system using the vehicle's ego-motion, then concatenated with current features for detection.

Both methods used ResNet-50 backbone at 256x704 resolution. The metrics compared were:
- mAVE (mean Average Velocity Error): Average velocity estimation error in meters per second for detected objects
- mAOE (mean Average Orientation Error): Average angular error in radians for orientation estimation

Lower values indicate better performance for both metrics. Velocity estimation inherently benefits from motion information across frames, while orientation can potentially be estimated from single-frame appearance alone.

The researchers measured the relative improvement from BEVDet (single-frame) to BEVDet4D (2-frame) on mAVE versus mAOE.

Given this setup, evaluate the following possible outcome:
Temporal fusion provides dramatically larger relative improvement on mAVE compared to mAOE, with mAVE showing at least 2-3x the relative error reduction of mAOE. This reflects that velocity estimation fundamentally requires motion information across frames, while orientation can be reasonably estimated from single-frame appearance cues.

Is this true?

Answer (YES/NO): YES